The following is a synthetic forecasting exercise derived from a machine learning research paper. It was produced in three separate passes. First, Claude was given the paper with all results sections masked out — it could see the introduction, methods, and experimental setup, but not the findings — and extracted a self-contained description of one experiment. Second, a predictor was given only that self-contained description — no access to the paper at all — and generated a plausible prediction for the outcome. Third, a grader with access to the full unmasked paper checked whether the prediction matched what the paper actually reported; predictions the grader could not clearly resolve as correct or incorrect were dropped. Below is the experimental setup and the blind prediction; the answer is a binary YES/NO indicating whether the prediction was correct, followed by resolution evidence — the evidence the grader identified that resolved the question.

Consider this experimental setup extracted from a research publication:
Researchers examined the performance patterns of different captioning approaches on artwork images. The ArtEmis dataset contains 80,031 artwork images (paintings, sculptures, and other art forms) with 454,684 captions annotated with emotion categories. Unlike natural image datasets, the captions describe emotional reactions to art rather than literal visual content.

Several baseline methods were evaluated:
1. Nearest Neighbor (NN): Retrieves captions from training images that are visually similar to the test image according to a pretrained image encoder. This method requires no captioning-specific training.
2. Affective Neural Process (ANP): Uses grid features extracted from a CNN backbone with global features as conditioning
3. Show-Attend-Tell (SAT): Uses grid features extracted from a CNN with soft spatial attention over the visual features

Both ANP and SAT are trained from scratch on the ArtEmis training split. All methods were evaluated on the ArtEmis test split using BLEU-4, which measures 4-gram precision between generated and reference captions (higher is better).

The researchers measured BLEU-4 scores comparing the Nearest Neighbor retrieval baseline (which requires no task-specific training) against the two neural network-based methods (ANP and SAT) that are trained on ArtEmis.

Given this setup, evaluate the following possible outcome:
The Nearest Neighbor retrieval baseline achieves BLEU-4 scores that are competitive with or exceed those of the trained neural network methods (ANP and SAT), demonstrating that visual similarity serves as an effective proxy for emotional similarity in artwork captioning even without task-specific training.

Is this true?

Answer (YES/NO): NO